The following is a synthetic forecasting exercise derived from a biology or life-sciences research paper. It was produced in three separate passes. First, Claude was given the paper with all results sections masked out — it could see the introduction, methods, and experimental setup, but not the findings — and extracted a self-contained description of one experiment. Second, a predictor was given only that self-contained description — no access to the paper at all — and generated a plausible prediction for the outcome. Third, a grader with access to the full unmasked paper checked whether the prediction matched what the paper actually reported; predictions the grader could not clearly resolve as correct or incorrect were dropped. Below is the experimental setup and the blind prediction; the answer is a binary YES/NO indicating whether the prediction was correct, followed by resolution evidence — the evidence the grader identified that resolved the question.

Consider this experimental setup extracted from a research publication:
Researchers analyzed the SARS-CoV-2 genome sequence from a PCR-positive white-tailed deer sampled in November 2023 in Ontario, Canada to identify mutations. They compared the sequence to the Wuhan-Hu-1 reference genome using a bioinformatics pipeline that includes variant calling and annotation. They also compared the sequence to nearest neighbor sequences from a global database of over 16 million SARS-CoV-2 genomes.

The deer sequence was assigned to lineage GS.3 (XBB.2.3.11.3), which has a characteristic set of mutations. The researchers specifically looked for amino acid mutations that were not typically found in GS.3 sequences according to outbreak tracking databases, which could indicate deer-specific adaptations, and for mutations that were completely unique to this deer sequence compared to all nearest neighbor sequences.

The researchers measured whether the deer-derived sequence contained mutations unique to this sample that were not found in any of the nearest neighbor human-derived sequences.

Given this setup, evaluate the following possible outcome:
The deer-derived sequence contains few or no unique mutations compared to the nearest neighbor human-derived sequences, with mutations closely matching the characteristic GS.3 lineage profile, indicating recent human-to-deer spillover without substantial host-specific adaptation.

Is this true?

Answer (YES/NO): YES